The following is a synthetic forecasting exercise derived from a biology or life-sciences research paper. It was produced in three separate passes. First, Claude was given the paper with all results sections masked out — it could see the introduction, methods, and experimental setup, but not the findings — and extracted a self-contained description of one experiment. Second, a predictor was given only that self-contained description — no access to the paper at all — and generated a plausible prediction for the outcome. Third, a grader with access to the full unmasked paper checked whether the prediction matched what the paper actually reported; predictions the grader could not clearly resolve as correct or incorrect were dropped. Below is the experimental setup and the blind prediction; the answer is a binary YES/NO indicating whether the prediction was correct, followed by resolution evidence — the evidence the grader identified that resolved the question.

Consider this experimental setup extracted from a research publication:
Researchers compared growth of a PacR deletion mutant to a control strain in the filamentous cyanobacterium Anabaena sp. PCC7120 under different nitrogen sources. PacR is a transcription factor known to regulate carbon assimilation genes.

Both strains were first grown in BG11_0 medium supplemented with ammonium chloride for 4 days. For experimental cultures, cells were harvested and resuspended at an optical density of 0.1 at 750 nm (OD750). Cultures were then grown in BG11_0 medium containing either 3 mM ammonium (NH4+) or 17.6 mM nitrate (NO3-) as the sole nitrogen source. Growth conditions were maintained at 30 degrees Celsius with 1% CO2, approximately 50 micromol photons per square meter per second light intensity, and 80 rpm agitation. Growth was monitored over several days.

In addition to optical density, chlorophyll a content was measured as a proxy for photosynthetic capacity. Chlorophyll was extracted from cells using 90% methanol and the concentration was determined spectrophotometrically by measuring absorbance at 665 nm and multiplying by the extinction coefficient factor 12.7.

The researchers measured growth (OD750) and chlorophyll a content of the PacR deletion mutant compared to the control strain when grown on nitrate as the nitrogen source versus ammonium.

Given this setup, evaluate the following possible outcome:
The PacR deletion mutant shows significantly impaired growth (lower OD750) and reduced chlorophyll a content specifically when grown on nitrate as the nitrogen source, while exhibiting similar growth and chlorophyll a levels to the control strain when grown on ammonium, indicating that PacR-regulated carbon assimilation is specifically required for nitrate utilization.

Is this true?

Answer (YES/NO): NO